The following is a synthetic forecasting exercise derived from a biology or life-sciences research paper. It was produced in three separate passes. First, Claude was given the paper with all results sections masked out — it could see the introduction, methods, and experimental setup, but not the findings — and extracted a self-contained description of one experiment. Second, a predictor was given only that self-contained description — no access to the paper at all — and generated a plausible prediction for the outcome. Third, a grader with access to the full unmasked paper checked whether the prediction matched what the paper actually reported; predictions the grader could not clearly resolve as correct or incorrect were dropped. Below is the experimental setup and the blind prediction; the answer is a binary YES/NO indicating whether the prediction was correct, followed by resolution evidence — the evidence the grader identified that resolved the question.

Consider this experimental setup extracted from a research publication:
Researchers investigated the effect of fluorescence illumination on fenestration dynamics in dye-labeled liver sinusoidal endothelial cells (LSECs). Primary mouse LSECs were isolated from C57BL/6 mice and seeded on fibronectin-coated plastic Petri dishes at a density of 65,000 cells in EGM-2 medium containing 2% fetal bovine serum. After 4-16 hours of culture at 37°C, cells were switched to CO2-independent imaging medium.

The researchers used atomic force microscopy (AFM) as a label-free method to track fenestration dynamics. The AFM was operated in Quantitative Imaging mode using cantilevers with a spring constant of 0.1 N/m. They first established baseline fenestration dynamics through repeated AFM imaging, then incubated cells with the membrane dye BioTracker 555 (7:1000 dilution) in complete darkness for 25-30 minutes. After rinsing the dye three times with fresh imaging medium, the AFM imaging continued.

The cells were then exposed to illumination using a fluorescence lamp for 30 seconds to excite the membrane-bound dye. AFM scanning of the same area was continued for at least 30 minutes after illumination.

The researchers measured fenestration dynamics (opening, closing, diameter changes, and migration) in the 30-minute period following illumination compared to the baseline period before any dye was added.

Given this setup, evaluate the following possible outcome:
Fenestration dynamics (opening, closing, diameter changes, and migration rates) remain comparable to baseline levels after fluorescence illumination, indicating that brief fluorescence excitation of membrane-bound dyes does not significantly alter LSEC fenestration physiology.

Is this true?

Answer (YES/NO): NO